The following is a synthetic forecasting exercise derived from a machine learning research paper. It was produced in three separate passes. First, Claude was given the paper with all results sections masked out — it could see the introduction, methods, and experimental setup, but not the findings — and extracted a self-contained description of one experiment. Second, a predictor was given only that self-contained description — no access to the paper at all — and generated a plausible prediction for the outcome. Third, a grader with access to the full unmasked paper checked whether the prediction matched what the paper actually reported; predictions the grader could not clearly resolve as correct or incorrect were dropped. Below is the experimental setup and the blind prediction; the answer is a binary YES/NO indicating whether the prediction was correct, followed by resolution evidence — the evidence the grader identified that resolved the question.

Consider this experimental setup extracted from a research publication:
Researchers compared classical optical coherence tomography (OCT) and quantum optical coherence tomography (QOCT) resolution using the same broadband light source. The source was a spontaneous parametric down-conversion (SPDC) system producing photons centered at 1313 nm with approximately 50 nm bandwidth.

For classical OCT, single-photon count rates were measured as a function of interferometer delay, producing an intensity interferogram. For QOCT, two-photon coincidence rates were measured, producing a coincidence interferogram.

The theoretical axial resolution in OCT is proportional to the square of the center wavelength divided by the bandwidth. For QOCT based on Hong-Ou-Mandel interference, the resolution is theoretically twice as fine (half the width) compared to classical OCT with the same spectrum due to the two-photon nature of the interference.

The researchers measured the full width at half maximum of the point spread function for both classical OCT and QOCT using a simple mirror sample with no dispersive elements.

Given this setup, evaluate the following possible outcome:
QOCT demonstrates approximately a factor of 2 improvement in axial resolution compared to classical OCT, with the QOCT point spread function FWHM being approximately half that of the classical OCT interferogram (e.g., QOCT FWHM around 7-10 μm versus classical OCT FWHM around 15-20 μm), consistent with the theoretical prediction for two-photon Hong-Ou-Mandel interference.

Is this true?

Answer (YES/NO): YES